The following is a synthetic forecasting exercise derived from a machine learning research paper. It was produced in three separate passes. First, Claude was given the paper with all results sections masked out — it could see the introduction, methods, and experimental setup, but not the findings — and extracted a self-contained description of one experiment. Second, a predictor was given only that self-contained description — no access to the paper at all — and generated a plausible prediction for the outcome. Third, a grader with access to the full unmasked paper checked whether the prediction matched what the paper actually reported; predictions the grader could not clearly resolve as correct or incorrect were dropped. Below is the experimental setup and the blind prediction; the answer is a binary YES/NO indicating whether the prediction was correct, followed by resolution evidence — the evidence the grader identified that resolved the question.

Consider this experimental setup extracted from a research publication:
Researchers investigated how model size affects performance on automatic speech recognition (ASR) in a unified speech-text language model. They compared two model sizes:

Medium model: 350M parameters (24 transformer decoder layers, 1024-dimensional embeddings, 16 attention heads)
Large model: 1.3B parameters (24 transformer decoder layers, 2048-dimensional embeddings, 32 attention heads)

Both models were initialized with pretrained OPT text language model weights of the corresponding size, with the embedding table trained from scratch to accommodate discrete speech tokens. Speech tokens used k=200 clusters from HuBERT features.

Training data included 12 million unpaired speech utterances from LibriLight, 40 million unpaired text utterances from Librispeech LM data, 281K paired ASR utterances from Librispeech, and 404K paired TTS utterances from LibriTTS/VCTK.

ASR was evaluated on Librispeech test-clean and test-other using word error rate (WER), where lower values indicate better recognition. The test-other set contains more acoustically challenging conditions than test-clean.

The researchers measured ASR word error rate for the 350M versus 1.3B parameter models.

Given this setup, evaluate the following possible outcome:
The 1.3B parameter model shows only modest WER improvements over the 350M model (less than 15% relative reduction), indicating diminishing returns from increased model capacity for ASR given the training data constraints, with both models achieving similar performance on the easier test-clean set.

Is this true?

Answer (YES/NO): NO